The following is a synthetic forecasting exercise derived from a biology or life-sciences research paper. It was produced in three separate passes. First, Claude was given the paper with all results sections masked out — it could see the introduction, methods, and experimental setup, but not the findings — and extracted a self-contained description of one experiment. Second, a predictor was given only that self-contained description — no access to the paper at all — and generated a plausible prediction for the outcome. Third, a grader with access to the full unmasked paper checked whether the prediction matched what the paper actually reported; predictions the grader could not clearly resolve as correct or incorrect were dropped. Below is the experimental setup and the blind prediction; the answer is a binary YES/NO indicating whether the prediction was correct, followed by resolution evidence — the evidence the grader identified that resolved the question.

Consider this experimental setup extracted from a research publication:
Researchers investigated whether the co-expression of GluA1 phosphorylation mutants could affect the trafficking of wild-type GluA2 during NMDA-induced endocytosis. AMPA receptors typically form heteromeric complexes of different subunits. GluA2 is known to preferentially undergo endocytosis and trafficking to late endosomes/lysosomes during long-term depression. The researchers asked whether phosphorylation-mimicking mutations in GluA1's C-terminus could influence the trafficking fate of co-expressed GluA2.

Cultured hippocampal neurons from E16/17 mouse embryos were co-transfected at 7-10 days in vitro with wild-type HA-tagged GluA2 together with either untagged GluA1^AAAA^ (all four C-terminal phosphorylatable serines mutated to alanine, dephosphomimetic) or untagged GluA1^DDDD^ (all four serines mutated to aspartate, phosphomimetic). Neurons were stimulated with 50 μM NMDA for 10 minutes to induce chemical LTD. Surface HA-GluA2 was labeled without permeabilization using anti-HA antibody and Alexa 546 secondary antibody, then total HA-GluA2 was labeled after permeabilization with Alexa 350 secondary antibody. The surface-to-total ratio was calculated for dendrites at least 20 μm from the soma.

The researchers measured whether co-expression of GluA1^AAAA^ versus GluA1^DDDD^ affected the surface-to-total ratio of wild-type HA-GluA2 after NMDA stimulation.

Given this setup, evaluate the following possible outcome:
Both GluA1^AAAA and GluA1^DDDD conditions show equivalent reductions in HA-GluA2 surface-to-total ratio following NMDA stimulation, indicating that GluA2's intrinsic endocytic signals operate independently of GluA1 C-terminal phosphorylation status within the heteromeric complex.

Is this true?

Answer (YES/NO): NO